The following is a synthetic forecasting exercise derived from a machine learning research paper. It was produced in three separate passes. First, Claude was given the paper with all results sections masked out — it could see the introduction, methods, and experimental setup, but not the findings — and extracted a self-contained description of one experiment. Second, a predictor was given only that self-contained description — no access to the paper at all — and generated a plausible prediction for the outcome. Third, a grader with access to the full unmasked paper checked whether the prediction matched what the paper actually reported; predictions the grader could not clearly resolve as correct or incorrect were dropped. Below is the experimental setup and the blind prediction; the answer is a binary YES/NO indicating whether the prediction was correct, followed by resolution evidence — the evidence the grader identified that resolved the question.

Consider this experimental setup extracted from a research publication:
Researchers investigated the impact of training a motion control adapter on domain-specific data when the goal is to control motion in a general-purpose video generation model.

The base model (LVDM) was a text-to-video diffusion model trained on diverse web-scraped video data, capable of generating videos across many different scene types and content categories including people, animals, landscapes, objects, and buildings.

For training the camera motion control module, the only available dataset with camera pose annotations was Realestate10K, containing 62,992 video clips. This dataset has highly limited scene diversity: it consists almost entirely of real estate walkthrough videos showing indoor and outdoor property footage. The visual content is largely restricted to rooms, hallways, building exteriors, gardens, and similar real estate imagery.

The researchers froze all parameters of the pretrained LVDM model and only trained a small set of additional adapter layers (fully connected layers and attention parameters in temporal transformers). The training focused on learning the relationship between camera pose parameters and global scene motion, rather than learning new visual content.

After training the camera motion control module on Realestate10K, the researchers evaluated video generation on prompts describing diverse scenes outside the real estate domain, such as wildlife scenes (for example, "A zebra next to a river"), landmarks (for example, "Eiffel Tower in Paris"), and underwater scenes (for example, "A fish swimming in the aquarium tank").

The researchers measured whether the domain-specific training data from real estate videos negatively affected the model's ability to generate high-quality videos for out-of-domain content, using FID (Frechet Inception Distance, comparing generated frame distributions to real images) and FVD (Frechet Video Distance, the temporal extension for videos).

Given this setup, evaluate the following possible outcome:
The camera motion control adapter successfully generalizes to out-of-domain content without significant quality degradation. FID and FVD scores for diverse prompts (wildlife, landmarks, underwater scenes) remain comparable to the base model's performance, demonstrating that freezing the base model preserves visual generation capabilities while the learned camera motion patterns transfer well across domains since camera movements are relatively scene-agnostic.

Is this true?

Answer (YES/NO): YES